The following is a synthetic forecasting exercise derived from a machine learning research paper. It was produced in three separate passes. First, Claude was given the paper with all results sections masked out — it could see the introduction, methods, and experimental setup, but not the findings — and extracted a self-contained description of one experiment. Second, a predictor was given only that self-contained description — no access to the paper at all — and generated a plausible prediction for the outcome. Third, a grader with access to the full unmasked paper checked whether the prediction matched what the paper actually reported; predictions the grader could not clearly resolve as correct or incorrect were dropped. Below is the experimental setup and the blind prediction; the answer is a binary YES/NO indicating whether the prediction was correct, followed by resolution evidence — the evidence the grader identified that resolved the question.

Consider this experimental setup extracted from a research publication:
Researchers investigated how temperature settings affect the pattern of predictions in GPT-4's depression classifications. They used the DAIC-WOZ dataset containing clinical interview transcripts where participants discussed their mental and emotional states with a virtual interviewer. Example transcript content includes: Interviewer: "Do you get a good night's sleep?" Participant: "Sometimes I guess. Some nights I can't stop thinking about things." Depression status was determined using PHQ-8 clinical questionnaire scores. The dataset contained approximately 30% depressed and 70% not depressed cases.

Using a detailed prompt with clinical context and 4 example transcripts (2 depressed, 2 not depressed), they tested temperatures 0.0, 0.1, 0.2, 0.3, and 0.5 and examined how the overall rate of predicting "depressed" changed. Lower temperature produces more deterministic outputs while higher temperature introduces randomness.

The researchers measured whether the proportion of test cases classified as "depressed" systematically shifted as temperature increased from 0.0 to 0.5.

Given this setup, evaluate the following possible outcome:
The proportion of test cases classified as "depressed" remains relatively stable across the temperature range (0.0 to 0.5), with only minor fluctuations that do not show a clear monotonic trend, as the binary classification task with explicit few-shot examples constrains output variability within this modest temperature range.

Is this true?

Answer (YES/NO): NO